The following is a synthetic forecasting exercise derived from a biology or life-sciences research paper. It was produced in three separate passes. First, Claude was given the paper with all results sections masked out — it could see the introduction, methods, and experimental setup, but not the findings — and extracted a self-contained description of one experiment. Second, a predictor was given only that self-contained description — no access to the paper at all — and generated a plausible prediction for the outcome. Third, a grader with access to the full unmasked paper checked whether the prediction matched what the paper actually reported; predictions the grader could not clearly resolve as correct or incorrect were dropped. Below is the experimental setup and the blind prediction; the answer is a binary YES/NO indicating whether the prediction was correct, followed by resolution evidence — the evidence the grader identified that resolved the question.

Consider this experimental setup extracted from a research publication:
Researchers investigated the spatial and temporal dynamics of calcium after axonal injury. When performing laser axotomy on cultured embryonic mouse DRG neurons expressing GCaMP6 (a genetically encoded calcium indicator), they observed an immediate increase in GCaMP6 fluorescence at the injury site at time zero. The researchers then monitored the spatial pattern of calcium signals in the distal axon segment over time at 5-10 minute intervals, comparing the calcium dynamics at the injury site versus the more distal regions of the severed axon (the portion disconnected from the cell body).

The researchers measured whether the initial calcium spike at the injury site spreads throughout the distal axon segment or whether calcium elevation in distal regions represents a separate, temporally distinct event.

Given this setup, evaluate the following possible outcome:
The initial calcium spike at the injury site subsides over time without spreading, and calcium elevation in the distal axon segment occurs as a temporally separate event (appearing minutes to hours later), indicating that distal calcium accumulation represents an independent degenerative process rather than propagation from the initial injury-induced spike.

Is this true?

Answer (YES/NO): NO